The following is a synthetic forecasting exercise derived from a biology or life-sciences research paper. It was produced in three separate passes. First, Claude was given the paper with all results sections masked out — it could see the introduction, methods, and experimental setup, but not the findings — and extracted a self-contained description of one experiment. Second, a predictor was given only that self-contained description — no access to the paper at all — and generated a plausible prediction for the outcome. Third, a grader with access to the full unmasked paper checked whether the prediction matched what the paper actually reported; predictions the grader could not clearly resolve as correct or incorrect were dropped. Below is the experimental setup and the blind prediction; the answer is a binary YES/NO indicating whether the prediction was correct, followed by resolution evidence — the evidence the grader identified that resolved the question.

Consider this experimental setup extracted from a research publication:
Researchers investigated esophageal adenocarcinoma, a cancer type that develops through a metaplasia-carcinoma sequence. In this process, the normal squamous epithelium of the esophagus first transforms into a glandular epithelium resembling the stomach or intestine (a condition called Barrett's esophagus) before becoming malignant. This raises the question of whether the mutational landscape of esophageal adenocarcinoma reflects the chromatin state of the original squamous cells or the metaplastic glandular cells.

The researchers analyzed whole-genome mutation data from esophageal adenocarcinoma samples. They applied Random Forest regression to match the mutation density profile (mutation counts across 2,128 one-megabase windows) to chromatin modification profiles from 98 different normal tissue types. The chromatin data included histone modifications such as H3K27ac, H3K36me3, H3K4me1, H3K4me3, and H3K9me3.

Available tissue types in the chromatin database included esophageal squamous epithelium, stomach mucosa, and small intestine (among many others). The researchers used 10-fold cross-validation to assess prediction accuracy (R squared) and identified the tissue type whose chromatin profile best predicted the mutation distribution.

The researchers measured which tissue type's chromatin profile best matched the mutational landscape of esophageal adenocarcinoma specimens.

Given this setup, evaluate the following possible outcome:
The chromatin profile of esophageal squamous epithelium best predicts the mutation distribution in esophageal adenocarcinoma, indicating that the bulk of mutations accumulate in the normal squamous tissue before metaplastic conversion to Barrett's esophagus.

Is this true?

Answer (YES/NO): NO